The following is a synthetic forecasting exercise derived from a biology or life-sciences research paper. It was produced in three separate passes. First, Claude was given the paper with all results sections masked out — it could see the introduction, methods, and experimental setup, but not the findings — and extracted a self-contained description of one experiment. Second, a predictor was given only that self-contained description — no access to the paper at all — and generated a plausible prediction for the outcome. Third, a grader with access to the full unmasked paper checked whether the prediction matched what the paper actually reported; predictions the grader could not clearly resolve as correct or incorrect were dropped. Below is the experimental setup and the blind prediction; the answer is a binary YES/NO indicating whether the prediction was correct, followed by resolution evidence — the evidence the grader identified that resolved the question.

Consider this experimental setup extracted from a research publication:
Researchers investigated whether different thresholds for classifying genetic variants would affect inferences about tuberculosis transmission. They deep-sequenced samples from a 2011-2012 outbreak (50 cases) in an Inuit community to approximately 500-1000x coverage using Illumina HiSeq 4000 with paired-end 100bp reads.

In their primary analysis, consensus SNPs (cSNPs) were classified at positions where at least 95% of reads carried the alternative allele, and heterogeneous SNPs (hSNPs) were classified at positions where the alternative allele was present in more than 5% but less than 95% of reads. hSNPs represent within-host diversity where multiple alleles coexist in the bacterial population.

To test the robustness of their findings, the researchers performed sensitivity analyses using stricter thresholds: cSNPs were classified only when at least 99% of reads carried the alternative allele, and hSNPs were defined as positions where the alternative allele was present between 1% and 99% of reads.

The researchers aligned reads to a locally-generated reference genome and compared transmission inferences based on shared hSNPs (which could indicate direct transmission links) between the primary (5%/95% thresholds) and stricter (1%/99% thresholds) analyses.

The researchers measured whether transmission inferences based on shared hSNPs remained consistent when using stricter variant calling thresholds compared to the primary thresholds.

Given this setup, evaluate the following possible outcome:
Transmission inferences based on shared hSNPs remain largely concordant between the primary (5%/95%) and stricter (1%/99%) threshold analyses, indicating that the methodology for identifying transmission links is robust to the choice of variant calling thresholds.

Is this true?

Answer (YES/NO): YES